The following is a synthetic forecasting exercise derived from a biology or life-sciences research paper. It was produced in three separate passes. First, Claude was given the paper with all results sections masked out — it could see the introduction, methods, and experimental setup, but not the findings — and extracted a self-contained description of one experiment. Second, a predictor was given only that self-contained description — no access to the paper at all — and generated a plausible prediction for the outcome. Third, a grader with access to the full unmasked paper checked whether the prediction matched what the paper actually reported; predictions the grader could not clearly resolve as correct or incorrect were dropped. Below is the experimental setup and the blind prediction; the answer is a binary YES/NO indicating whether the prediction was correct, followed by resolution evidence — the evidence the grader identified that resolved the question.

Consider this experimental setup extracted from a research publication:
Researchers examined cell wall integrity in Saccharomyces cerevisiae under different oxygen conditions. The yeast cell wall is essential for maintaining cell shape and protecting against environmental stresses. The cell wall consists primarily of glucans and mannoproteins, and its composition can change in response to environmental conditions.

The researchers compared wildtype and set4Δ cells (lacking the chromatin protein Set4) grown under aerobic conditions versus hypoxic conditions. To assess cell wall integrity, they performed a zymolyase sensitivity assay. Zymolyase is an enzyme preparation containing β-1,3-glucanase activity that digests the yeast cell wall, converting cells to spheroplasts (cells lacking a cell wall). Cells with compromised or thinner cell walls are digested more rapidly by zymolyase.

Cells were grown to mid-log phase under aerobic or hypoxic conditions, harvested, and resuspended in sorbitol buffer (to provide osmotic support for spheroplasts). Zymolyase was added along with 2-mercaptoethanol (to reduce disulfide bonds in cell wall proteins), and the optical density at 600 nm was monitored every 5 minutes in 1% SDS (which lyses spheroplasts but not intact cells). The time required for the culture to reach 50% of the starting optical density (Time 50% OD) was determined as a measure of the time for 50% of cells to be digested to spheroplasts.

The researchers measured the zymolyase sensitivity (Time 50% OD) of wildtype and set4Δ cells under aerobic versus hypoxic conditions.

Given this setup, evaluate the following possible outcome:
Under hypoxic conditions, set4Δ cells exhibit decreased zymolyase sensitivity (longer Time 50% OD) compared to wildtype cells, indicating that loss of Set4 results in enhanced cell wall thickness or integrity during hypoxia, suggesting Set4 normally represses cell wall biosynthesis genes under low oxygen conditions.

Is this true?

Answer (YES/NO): NO